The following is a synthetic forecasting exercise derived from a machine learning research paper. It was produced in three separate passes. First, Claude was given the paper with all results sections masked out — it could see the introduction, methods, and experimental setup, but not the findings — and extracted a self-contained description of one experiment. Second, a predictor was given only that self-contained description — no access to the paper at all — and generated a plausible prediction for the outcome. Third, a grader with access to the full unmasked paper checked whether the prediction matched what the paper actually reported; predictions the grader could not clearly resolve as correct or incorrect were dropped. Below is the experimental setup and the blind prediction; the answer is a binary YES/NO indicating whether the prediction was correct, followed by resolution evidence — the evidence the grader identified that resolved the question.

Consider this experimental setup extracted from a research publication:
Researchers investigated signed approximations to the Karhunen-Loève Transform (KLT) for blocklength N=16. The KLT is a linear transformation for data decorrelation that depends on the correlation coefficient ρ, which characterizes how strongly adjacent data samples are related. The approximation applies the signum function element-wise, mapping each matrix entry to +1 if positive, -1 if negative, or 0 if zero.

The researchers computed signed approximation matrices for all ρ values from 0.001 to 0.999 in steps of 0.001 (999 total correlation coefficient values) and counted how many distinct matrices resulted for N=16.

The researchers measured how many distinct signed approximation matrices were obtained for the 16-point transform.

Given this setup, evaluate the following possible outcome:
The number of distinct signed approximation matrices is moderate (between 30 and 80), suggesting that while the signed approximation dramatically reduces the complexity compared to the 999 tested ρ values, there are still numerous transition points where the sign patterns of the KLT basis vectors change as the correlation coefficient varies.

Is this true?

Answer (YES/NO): NO